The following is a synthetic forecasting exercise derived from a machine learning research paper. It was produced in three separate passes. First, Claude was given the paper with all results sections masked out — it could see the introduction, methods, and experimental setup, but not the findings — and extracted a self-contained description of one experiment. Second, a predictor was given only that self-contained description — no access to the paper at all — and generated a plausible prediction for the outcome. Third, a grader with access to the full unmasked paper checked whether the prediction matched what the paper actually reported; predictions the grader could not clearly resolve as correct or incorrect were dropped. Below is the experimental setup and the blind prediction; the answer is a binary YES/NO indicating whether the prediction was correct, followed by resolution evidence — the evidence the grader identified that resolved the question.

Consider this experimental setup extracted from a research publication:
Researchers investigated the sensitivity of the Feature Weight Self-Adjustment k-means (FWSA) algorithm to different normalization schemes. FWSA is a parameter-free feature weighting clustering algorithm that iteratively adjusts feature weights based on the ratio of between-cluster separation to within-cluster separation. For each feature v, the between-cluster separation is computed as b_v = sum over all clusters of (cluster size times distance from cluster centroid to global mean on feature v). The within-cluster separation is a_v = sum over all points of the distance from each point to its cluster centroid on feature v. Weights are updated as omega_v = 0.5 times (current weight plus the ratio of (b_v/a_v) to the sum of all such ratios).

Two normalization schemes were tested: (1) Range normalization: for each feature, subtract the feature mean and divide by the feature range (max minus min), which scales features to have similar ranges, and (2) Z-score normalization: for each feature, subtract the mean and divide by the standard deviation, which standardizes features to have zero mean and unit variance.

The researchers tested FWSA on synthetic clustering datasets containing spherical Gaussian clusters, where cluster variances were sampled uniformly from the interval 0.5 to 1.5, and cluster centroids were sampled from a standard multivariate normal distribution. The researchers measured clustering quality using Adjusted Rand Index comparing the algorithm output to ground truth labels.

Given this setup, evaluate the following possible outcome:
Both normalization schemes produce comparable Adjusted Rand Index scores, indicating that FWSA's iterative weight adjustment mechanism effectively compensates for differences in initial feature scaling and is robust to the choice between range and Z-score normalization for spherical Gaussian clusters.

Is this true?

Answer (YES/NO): NO